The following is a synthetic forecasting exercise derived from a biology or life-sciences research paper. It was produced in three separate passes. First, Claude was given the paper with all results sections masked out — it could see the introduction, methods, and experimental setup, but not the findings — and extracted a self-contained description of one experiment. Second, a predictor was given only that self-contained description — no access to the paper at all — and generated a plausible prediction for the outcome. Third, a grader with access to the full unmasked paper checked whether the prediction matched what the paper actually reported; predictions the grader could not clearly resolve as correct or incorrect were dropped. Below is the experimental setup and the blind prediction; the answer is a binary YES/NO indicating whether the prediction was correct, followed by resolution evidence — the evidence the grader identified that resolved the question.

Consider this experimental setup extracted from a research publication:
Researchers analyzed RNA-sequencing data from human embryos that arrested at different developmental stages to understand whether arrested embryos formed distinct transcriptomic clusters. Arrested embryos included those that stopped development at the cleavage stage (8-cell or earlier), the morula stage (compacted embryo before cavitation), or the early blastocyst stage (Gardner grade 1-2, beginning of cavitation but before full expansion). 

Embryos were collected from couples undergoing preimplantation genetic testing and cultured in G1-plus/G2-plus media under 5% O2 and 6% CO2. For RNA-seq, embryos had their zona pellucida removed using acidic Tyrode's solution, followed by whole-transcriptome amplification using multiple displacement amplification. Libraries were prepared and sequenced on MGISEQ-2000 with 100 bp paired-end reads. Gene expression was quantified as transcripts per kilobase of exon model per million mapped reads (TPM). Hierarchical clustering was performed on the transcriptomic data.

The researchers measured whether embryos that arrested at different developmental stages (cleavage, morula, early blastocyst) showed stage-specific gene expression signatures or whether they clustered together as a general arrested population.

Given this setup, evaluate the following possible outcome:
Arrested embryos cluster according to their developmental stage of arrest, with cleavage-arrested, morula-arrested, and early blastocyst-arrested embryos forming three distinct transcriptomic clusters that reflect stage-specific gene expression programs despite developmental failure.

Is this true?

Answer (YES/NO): NO